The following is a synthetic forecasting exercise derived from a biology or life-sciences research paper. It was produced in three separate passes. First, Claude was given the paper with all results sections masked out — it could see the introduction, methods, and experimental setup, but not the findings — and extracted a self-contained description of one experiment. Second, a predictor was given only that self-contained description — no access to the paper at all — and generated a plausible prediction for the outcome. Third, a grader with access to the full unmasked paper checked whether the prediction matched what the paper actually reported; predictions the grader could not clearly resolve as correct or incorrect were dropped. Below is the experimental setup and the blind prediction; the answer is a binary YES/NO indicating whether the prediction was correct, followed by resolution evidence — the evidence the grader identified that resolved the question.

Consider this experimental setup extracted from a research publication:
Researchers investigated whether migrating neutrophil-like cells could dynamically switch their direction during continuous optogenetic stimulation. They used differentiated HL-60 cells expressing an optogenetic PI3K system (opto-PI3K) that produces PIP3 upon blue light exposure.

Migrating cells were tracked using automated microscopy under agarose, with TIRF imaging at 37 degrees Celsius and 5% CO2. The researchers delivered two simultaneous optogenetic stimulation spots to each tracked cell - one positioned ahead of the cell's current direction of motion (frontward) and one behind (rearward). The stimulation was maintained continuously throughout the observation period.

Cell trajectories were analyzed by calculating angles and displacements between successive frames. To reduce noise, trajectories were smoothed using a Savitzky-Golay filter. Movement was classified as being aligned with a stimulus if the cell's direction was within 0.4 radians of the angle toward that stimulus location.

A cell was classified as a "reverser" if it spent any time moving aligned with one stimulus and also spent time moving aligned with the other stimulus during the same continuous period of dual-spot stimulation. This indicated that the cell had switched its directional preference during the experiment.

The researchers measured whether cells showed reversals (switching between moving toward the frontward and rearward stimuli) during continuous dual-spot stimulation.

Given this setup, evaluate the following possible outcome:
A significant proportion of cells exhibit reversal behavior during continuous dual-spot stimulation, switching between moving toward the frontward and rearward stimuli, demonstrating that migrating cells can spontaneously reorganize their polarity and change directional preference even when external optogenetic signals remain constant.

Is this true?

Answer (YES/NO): NO